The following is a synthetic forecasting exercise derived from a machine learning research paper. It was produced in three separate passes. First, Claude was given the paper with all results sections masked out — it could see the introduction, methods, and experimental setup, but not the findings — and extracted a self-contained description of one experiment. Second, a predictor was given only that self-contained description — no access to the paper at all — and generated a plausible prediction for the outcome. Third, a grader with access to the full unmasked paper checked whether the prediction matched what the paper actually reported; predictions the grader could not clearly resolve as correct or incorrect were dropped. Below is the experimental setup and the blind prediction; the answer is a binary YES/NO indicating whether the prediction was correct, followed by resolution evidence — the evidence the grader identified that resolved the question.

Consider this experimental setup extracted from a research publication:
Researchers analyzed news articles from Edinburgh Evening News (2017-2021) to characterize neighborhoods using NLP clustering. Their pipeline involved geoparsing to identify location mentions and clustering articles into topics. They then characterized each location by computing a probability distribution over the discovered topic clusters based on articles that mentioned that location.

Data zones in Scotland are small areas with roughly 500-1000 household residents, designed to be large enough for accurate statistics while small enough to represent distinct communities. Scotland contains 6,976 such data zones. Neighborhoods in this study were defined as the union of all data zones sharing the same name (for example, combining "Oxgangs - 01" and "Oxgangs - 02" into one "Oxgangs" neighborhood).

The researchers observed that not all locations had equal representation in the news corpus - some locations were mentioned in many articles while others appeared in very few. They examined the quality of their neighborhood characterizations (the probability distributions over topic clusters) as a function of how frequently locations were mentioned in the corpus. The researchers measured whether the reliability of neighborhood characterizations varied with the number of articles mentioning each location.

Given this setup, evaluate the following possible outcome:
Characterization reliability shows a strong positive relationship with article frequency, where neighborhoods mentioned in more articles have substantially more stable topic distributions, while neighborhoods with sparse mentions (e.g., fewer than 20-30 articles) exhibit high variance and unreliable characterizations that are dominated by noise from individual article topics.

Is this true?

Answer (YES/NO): NO